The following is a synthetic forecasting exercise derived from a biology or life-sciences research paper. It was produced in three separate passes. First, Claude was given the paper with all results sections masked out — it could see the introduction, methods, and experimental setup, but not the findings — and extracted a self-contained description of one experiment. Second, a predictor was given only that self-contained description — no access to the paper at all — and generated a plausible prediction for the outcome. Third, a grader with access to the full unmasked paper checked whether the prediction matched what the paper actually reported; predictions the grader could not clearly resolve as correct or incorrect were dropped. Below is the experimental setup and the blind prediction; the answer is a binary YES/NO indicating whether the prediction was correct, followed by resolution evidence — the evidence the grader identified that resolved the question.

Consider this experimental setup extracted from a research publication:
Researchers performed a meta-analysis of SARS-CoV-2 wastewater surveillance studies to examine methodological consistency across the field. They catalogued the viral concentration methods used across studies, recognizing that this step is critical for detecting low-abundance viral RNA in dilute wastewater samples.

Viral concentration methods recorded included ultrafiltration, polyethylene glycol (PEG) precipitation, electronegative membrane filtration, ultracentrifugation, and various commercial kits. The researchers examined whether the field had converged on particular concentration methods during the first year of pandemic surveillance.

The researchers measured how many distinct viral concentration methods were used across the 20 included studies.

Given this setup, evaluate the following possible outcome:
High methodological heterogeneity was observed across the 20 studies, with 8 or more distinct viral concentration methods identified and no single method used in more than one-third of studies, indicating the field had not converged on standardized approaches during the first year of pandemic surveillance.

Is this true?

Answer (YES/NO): NO